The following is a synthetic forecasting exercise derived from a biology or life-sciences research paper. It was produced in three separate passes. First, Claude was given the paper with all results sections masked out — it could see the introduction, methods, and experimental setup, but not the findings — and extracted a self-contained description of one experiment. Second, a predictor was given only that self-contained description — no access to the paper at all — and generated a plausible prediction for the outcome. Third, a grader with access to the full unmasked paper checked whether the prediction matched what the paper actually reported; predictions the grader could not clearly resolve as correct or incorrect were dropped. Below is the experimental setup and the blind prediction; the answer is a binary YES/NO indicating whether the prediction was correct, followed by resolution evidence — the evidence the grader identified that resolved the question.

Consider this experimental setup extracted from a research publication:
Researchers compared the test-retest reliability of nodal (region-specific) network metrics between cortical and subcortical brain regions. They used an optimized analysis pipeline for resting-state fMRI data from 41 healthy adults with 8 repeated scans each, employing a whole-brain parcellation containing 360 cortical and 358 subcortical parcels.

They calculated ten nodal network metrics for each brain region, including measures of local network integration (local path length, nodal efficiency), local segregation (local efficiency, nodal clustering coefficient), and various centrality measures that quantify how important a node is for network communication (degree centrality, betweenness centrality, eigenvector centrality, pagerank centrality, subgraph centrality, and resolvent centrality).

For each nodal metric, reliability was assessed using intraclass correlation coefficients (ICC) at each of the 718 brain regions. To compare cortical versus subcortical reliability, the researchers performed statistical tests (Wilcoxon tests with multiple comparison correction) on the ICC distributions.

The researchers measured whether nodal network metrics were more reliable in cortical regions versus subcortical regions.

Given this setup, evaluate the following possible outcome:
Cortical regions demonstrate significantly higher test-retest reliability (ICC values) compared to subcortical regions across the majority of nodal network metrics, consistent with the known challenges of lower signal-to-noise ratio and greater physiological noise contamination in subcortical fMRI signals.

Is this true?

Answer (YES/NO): YES